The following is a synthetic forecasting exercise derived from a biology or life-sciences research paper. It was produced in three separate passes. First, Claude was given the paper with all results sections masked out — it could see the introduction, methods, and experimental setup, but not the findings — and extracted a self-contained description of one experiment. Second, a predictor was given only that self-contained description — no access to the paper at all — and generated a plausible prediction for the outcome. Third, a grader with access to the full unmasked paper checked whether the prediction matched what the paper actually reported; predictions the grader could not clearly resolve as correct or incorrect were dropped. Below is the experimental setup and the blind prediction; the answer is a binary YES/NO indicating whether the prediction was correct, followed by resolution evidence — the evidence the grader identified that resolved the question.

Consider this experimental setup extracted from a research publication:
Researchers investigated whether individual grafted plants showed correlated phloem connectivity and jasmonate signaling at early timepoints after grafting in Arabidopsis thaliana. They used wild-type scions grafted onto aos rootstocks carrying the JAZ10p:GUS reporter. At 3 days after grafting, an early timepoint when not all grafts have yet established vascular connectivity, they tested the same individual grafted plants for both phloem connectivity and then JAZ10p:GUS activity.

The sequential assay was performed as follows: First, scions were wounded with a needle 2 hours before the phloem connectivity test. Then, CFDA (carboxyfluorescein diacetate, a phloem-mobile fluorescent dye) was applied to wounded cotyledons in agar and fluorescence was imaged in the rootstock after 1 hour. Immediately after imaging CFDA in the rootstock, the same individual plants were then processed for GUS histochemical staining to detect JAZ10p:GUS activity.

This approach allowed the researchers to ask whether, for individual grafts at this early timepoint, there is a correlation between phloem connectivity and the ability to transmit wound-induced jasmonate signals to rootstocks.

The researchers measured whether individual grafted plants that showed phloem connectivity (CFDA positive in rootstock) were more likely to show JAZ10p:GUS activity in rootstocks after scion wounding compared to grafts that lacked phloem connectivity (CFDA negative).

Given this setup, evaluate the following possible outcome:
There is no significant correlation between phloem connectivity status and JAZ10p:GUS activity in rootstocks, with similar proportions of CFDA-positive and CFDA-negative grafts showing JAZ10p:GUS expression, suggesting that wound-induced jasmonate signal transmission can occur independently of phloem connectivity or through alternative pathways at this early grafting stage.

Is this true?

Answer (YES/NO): NO